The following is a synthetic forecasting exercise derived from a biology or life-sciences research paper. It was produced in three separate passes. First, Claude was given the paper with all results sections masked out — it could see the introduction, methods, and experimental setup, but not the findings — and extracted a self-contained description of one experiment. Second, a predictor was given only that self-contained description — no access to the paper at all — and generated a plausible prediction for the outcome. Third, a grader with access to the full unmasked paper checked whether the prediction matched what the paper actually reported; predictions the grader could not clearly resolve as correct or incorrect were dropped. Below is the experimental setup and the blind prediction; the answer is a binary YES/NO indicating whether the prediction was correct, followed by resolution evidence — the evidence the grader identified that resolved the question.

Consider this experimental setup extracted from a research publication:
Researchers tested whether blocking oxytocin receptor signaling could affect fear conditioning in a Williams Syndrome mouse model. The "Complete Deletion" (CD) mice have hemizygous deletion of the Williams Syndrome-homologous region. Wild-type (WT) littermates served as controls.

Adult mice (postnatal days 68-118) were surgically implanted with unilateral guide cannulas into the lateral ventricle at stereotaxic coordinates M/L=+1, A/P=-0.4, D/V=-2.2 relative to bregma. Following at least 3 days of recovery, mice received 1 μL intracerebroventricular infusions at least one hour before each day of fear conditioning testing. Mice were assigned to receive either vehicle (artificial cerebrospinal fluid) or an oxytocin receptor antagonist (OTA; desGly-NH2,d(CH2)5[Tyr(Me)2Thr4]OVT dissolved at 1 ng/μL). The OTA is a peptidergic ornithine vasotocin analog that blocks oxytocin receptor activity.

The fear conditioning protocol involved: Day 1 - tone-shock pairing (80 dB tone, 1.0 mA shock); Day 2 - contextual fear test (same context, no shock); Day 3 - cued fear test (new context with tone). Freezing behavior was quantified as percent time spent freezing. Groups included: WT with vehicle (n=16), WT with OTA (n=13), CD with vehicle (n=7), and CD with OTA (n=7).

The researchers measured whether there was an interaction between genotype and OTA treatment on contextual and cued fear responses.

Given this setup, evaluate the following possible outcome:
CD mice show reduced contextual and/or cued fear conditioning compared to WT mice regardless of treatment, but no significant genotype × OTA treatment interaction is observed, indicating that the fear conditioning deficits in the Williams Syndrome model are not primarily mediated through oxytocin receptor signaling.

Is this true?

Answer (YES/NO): YES